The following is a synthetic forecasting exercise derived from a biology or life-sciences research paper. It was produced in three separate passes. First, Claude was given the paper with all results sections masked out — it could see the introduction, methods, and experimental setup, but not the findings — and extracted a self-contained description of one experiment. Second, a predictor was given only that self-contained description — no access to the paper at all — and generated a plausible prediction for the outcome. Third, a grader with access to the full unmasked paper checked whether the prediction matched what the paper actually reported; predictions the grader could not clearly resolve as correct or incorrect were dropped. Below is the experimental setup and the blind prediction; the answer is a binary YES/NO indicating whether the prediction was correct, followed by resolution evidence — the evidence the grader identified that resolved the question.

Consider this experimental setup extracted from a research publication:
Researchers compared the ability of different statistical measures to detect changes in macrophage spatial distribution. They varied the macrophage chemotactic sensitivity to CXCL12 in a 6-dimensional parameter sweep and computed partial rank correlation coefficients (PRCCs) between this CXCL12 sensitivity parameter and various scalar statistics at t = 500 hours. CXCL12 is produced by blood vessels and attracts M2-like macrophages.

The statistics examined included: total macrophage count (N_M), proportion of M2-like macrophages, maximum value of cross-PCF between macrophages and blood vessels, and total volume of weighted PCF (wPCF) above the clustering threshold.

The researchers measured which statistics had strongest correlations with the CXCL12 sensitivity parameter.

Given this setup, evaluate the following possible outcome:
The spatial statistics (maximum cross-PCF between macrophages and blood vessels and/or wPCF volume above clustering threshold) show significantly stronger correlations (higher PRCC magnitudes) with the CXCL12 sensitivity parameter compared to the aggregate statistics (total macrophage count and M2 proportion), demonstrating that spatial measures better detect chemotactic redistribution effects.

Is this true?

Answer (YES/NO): YES